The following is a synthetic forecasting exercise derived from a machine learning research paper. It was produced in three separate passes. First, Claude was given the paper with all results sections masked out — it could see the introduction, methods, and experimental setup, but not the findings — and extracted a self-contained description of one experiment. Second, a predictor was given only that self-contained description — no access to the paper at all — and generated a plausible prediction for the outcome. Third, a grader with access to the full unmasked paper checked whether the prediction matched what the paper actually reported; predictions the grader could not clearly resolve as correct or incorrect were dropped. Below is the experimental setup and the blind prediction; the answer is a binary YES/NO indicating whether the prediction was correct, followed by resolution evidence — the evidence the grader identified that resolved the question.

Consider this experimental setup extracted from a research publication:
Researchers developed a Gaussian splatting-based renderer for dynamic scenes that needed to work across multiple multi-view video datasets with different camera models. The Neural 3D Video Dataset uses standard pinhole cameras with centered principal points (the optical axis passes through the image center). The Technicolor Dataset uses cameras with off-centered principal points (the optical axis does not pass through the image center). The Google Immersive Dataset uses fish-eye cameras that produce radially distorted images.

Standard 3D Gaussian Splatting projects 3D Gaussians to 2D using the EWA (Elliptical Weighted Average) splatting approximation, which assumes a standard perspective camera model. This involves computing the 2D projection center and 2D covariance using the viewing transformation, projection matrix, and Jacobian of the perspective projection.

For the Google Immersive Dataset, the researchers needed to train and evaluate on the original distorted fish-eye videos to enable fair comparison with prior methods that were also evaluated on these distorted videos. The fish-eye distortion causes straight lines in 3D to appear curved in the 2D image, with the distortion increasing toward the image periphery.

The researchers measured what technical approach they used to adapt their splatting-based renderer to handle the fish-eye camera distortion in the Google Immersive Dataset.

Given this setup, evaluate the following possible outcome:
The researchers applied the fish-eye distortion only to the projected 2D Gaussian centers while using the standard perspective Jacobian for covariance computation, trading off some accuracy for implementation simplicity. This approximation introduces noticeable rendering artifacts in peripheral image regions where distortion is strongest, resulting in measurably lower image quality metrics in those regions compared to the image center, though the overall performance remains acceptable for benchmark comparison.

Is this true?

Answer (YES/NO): NO